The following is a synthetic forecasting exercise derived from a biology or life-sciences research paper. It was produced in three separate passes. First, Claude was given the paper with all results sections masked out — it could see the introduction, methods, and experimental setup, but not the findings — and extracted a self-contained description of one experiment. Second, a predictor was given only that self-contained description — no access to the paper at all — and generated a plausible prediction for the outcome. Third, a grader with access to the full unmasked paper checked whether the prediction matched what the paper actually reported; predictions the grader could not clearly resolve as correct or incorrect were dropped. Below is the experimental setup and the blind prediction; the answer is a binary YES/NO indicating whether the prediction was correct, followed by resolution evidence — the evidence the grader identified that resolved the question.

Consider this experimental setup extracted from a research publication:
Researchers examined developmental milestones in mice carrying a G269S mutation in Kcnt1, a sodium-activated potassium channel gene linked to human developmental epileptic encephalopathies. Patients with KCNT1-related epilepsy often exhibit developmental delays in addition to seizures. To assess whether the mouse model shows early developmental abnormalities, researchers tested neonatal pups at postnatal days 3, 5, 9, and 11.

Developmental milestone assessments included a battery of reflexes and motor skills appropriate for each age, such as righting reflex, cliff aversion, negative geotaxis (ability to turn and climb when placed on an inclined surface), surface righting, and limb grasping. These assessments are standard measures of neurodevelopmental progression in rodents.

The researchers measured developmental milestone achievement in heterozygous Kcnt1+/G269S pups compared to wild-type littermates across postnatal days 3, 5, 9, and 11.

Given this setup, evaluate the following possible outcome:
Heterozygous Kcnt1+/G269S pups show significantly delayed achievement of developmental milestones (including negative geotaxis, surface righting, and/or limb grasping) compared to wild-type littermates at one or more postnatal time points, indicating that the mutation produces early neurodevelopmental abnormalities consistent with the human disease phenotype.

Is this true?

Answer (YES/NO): NO